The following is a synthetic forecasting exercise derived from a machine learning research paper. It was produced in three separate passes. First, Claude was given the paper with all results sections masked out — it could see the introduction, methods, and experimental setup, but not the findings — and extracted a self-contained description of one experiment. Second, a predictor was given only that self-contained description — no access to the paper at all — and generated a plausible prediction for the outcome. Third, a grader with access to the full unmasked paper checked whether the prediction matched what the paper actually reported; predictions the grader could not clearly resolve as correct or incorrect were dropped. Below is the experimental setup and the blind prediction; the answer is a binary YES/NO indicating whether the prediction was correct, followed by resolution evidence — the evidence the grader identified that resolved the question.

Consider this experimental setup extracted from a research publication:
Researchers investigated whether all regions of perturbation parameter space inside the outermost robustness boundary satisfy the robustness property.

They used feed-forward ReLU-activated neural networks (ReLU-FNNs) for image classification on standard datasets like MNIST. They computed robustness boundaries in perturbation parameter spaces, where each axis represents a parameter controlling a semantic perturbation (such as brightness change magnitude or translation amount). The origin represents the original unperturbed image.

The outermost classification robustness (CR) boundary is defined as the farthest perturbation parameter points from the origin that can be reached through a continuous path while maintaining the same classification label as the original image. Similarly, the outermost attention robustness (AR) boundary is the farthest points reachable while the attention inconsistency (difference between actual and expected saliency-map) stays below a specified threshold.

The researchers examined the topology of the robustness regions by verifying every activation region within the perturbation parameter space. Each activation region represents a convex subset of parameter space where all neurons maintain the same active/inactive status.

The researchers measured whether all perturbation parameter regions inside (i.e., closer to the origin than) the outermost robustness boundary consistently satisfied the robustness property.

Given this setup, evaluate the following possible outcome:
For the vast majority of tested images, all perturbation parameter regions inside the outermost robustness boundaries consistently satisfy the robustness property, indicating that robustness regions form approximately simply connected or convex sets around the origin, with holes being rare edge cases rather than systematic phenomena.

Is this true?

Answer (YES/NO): NO